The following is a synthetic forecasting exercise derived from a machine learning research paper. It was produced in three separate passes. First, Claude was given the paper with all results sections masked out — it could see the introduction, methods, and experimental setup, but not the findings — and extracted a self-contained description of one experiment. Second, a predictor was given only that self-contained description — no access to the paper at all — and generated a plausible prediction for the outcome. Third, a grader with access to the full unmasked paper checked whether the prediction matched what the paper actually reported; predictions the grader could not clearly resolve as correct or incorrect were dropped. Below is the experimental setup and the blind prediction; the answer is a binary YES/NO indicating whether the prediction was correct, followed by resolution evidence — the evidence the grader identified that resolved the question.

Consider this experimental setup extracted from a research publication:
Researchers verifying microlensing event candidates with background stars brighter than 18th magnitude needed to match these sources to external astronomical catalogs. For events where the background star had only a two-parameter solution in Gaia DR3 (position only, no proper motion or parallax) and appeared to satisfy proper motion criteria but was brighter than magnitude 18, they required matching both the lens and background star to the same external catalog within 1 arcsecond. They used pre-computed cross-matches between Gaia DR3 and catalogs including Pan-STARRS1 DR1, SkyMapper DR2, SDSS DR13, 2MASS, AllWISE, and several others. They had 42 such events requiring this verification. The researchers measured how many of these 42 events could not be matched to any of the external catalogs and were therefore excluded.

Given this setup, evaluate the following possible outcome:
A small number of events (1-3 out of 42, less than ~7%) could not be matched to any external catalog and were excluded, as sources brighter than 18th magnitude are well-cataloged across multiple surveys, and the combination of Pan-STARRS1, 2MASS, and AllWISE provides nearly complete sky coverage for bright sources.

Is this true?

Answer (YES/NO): NO